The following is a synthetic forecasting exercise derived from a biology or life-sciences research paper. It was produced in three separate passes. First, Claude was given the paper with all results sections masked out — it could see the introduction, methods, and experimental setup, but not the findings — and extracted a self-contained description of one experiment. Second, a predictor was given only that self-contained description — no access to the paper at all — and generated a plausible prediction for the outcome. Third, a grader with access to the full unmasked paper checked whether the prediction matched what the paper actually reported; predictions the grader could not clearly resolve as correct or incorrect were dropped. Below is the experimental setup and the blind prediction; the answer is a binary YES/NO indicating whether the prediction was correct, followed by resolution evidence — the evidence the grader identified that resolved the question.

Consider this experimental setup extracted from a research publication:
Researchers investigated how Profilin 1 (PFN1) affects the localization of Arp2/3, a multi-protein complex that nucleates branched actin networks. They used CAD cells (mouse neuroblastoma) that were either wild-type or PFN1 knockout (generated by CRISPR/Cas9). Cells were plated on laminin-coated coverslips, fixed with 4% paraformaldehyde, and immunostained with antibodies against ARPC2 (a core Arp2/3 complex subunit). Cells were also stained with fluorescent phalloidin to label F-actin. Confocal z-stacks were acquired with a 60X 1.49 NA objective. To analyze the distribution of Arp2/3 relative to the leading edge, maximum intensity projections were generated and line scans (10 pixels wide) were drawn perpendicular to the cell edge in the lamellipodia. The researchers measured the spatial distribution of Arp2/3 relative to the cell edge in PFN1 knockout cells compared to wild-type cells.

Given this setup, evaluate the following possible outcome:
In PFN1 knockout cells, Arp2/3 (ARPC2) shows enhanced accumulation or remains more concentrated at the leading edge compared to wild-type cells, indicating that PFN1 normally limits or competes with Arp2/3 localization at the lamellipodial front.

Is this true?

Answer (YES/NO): NO